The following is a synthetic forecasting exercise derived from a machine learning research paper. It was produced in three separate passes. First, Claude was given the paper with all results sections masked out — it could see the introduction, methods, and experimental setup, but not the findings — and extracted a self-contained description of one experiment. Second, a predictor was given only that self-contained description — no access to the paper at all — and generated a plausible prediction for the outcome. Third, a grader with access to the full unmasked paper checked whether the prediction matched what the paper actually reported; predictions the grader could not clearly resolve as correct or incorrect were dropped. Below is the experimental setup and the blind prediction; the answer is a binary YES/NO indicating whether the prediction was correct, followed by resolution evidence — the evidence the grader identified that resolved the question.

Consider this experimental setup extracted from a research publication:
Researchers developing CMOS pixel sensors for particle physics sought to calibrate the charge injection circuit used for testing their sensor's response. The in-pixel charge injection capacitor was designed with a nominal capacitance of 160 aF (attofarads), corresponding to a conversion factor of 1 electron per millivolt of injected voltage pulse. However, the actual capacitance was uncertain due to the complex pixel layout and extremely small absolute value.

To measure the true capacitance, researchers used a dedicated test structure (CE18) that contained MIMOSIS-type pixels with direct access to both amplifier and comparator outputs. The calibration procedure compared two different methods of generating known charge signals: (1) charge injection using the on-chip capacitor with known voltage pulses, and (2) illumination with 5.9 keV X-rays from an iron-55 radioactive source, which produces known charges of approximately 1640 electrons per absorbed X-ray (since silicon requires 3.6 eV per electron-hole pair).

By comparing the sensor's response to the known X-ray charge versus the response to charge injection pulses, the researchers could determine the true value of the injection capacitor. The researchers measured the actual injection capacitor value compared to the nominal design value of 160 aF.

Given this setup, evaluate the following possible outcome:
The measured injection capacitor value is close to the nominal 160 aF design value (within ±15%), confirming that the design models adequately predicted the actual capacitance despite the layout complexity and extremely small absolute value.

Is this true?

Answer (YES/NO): NO